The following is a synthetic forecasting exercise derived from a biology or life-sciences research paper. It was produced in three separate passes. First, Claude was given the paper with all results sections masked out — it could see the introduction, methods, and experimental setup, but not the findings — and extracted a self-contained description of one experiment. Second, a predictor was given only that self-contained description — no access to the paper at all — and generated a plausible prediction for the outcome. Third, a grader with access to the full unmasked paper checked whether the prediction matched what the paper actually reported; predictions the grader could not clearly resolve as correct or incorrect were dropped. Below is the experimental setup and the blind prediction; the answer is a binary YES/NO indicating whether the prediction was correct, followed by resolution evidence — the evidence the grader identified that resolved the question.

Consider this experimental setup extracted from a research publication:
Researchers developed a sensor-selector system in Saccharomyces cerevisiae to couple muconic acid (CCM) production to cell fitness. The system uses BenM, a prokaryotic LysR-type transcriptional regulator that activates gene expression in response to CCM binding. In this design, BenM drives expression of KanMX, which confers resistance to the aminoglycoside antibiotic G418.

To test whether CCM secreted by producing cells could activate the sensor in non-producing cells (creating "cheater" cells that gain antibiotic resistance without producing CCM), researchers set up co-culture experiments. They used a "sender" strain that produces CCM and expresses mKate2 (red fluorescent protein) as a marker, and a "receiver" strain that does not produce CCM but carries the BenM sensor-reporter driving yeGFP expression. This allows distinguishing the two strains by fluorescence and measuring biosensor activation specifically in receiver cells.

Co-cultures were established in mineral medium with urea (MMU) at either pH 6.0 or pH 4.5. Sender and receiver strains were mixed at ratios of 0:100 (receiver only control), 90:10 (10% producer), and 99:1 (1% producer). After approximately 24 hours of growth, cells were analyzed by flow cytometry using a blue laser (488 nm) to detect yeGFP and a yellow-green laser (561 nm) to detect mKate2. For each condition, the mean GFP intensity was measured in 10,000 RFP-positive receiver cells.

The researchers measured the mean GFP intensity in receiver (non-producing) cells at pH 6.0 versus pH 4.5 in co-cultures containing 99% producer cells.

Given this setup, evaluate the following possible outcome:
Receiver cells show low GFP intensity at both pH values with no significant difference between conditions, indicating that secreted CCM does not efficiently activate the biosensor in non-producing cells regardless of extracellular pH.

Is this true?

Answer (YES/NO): NO